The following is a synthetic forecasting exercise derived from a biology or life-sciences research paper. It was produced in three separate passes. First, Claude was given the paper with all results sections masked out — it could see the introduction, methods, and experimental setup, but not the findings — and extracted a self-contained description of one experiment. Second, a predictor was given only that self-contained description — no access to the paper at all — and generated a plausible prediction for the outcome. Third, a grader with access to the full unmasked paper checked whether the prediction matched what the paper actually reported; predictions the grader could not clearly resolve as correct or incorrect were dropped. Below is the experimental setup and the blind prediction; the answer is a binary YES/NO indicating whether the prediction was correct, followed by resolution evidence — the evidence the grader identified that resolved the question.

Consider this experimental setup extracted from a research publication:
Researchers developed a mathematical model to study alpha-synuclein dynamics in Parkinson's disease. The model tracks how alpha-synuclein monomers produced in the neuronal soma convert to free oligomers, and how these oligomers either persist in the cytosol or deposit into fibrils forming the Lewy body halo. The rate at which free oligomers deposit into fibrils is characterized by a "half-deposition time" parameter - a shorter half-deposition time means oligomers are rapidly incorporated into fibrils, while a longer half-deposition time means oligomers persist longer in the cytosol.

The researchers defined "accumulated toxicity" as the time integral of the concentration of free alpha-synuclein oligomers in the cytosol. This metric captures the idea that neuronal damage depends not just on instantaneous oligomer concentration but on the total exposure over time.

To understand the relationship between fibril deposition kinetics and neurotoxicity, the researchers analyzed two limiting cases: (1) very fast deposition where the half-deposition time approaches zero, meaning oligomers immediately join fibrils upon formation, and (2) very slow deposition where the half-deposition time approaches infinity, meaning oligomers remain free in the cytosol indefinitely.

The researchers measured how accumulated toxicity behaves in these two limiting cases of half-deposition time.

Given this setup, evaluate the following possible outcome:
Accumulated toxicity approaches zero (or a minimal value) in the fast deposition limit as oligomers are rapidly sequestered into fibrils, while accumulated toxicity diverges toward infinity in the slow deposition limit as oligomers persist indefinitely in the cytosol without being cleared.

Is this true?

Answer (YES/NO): YES